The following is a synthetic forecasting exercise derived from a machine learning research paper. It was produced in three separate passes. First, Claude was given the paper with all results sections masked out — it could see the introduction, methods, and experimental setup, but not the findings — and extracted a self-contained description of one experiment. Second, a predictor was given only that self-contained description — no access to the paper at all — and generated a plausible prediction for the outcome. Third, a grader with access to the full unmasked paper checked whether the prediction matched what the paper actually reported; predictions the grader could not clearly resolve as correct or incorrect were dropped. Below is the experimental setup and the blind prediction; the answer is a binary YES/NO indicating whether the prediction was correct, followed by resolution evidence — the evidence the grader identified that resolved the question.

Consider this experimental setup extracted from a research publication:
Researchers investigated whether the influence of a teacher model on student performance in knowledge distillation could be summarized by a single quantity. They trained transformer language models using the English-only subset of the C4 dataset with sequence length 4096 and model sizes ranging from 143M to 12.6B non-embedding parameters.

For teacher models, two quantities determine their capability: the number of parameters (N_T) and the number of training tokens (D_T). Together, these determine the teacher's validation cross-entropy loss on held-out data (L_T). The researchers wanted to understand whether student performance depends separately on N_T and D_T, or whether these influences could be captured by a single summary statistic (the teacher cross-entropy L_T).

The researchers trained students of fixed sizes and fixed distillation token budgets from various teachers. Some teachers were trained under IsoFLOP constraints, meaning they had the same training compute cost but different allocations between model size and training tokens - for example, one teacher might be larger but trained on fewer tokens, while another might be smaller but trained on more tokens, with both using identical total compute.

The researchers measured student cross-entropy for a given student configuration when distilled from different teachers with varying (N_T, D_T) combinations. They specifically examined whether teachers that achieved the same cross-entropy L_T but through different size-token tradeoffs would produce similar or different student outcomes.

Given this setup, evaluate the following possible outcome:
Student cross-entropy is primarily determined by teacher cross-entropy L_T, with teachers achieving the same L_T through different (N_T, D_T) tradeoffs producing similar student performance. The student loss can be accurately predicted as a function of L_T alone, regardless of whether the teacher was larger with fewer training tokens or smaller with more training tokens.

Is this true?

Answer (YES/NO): YES